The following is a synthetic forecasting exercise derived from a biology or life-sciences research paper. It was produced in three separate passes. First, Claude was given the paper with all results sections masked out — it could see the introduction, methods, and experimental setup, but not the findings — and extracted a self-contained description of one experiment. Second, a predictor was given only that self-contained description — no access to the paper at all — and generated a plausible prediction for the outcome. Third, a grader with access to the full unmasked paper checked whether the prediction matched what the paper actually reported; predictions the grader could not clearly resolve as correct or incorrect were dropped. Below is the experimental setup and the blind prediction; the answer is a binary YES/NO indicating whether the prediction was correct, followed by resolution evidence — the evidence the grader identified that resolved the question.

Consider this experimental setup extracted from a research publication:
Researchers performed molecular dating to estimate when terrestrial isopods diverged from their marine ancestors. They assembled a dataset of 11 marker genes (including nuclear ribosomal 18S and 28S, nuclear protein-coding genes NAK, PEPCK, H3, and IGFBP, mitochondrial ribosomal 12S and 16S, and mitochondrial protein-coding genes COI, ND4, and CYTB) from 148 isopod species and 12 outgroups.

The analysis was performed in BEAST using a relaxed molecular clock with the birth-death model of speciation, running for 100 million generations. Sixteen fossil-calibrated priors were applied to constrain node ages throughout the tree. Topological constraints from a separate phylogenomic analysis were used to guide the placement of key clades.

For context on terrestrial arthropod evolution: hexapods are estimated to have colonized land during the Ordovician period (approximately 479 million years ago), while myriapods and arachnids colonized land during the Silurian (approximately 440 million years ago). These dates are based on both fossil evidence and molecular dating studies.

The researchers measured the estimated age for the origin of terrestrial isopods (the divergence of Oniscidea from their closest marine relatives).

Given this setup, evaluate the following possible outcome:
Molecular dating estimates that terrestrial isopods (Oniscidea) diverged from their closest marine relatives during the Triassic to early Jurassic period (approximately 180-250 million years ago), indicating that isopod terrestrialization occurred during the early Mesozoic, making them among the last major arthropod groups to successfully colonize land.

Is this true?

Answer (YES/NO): NO